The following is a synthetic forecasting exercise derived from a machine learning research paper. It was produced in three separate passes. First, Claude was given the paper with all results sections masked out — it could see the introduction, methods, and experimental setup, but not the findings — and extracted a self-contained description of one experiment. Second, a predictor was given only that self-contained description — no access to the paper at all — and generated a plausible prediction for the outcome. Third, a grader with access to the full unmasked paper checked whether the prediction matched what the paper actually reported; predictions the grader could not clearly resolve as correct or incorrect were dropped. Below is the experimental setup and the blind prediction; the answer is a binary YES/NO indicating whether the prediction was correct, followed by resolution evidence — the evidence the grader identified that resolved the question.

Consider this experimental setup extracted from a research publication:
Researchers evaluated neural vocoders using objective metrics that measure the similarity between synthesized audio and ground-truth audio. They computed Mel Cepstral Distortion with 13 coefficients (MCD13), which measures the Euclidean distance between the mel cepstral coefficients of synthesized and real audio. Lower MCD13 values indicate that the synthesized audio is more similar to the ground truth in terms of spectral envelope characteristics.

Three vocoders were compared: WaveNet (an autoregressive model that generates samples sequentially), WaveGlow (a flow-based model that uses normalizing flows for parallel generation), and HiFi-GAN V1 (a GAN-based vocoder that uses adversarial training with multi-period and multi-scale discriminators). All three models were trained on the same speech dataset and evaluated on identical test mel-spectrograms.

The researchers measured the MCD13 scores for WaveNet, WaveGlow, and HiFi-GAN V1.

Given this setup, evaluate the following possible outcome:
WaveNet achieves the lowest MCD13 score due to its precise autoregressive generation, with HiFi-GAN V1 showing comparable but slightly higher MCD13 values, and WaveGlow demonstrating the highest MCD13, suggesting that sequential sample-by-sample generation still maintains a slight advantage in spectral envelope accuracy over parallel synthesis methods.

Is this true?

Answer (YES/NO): NO